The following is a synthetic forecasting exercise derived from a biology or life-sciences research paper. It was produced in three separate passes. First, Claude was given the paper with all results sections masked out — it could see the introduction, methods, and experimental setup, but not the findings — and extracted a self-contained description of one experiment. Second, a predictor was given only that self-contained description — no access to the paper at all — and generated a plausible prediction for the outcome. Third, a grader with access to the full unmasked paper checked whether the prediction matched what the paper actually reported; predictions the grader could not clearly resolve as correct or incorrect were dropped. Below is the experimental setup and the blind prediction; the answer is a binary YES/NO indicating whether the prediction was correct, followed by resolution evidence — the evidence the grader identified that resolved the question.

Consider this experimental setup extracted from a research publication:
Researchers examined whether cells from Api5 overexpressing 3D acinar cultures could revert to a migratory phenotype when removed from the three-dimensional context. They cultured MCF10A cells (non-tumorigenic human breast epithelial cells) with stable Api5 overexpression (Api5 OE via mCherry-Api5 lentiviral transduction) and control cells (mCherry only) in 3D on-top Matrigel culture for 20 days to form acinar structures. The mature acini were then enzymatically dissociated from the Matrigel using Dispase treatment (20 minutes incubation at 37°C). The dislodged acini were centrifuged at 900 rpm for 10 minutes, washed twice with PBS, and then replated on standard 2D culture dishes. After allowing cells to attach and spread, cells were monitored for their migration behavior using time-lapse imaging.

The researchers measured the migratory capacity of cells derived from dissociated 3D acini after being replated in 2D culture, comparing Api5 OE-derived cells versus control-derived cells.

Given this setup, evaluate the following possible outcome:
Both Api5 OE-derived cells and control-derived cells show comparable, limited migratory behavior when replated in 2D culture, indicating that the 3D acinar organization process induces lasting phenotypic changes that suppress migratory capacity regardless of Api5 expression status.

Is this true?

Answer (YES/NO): NO